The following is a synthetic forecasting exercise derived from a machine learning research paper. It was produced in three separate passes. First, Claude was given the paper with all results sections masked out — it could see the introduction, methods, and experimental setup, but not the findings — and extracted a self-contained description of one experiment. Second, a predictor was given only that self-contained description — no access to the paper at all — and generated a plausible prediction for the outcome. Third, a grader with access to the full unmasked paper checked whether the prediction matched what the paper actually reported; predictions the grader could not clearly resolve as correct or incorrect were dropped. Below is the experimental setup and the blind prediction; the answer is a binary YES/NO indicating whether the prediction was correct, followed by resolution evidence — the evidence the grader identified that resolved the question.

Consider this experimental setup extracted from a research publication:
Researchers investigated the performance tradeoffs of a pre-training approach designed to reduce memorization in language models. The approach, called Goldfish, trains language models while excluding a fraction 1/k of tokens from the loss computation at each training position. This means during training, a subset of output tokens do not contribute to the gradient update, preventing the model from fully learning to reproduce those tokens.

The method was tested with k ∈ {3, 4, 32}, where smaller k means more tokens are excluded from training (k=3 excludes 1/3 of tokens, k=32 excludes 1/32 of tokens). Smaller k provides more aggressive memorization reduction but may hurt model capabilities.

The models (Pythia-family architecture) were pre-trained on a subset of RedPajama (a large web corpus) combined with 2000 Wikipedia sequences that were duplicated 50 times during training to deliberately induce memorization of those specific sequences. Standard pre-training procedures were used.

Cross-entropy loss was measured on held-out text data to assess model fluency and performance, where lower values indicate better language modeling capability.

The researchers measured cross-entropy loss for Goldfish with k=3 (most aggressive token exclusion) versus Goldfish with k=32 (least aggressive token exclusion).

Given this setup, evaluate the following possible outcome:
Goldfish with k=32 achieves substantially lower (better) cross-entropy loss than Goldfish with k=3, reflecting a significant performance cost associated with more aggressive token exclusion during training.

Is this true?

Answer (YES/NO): NO